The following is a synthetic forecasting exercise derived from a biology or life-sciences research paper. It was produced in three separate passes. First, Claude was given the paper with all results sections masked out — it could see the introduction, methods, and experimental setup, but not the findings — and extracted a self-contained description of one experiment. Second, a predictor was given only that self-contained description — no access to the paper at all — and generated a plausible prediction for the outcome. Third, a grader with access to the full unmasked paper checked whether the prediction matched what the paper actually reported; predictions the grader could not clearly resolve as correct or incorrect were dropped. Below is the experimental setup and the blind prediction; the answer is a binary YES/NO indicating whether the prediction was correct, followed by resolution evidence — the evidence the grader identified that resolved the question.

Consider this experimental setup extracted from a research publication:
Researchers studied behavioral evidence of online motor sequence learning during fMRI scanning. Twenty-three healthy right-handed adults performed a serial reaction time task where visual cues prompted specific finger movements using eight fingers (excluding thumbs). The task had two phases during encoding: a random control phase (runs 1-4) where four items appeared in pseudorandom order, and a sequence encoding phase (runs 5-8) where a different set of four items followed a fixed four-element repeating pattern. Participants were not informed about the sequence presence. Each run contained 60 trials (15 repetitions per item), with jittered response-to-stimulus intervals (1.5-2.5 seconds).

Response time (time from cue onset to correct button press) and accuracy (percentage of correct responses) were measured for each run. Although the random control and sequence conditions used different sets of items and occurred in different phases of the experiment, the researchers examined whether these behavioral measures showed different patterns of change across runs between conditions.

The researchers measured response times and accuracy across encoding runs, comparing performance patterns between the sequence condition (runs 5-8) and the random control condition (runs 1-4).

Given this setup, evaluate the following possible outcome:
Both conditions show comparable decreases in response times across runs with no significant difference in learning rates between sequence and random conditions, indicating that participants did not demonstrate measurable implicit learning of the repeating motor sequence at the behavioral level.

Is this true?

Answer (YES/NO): NO